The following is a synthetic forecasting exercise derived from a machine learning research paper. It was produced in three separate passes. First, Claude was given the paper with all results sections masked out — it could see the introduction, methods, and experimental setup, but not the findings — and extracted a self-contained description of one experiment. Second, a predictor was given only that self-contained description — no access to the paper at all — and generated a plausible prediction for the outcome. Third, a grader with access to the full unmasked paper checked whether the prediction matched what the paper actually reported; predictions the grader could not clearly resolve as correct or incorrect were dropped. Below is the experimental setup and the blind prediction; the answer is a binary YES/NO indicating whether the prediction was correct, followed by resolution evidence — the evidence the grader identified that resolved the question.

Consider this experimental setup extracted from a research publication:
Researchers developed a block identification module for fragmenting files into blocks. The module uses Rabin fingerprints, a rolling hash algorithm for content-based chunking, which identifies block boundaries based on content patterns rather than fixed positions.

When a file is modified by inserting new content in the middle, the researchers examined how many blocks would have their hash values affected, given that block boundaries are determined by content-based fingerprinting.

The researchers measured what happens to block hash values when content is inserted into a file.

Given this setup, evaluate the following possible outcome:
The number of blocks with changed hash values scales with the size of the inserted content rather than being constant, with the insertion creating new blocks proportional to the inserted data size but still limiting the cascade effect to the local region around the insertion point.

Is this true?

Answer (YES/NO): NO